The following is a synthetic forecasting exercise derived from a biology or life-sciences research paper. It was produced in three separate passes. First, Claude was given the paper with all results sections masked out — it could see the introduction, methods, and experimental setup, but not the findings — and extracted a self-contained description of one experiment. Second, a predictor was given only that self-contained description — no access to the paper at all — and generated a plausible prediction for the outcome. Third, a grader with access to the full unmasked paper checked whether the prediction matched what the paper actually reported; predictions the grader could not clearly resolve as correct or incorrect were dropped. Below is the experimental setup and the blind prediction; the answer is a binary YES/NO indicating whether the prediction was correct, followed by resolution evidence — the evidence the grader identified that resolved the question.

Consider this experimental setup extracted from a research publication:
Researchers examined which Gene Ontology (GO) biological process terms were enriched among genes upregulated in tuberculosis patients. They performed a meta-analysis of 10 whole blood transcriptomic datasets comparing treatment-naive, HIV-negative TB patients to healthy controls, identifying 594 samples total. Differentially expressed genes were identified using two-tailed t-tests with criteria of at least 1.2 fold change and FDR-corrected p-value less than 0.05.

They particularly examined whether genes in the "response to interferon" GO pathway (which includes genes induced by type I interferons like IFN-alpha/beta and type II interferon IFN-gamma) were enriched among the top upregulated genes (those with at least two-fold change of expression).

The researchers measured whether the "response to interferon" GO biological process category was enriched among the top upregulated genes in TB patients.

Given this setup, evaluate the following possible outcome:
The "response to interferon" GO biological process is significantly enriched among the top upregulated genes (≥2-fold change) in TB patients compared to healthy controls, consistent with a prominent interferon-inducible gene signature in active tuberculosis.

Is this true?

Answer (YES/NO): YES